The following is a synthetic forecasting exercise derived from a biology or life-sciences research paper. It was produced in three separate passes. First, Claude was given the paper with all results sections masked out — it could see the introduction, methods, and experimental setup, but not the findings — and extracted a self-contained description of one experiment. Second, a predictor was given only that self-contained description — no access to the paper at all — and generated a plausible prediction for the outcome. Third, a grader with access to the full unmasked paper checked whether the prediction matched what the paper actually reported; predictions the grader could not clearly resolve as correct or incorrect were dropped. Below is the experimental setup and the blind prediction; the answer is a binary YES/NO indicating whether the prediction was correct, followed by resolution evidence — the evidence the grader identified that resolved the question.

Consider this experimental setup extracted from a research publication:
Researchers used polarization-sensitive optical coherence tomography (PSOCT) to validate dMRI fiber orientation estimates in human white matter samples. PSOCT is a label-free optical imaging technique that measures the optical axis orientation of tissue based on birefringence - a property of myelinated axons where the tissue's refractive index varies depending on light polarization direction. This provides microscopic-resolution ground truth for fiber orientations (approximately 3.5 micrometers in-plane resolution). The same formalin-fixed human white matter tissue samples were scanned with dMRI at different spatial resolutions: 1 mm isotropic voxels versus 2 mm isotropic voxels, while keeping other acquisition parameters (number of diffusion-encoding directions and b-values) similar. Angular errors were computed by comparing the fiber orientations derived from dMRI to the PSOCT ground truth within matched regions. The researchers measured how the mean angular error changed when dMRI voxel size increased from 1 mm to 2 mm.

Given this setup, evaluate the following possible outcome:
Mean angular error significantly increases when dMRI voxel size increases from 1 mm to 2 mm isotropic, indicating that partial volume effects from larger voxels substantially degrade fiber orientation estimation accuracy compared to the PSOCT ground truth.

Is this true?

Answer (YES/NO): YES